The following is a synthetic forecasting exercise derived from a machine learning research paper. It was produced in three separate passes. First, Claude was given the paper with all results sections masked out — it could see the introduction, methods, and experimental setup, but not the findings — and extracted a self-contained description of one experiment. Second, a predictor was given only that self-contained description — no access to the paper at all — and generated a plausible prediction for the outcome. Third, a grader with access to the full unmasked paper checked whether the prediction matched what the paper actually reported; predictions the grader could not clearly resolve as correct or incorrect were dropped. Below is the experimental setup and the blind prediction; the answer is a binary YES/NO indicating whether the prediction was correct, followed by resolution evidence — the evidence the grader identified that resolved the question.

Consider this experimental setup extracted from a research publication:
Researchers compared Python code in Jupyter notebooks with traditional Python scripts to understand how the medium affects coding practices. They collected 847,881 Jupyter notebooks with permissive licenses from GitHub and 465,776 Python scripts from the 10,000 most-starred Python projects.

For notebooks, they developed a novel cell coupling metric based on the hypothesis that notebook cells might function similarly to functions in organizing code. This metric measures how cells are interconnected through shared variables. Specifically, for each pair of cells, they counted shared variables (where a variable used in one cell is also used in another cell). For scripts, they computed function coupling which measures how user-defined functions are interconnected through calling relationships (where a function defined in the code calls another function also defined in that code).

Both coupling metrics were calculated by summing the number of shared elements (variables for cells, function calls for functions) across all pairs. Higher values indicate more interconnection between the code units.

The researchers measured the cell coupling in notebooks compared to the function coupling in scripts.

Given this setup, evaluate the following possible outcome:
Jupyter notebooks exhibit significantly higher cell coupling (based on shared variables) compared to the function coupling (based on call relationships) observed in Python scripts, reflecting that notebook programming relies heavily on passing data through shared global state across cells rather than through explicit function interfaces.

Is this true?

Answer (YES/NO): YES